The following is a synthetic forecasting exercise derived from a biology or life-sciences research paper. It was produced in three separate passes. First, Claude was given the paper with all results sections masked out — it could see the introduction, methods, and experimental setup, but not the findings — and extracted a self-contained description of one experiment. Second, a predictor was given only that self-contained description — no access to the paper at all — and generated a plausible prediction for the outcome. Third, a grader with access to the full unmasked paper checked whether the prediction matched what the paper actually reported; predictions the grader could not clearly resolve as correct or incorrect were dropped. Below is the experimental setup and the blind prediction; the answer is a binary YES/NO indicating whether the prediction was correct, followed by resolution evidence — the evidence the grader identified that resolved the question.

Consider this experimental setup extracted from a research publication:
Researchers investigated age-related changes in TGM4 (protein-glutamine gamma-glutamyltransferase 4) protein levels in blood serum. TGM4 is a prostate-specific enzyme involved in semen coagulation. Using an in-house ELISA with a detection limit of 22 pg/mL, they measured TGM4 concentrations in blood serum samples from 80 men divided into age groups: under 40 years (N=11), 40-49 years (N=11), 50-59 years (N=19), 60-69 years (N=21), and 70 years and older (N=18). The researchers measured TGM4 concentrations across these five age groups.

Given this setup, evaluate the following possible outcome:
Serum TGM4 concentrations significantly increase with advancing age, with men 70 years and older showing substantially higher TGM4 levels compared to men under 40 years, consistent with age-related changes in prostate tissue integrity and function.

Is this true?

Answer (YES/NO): NO